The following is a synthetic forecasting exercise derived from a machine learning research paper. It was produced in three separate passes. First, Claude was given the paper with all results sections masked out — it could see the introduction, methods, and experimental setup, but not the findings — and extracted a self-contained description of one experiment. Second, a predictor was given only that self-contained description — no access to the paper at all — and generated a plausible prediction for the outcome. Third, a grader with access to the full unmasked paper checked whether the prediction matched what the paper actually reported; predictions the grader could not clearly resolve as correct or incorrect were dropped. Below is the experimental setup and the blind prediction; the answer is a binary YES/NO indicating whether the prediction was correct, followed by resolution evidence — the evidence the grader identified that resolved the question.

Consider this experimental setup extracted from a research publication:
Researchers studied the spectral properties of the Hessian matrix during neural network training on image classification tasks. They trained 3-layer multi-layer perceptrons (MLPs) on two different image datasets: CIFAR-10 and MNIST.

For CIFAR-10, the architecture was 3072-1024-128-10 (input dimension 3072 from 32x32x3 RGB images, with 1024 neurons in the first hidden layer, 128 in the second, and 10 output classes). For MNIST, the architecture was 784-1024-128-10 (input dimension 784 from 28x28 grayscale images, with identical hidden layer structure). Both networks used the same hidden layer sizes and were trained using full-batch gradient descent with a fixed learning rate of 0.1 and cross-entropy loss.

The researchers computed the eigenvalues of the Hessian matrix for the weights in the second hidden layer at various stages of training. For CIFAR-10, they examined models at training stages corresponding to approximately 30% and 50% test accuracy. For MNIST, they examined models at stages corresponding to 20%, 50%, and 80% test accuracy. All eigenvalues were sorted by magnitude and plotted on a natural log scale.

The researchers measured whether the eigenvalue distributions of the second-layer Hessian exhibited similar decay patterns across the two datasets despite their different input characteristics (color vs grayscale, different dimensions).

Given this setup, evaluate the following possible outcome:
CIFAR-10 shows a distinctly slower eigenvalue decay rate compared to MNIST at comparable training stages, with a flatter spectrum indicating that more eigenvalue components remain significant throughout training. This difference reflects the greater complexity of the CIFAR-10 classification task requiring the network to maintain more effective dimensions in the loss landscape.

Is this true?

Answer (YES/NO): NO